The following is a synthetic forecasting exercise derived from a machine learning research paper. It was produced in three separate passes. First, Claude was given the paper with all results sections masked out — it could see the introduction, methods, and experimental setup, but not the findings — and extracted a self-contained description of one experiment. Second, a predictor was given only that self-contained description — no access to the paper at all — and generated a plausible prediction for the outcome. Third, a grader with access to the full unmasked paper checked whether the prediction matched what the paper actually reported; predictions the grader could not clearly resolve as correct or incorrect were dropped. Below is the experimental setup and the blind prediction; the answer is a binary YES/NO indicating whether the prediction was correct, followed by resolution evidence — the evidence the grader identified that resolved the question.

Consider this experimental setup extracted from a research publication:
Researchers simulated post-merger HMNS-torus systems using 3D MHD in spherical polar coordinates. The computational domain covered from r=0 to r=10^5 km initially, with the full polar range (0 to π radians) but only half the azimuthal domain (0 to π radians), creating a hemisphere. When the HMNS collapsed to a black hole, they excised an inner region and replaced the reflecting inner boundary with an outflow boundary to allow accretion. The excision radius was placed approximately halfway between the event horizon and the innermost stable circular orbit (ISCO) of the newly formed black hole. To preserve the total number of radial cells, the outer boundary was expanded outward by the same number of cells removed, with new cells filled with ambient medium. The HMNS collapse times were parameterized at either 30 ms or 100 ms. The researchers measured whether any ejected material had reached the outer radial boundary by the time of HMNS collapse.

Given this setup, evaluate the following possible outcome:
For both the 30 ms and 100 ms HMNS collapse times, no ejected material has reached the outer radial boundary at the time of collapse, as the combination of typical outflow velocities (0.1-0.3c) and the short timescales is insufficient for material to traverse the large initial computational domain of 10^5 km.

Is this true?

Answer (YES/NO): YES